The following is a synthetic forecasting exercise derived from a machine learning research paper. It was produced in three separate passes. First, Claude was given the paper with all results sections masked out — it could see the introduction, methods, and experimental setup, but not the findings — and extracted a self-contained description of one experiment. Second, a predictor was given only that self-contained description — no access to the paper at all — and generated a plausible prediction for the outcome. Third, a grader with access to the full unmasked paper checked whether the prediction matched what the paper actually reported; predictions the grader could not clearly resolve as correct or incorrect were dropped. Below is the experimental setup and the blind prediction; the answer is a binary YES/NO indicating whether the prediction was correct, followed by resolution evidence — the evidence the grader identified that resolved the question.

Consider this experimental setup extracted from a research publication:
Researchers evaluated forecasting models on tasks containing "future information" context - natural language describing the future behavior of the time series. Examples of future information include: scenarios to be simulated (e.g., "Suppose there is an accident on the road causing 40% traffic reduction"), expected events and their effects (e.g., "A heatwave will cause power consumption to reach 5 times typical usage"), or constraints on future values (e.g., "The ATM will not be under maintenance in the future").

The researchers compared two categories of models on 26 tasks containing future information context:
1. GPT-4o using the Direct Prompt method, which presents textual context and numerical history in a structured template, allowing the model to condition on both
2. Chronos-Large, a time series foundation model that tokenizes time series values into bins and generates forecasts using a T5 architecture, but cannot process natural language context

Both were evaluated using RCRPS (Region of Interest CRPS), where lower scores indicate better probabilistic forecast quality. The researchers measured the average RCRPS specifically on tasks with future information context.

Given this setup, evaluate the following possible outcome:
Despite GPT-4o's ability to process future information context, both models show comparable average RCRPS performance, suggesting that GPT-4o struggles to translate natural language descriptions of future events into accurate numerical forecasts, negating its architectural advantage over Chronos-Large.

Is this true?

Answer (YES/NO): NO